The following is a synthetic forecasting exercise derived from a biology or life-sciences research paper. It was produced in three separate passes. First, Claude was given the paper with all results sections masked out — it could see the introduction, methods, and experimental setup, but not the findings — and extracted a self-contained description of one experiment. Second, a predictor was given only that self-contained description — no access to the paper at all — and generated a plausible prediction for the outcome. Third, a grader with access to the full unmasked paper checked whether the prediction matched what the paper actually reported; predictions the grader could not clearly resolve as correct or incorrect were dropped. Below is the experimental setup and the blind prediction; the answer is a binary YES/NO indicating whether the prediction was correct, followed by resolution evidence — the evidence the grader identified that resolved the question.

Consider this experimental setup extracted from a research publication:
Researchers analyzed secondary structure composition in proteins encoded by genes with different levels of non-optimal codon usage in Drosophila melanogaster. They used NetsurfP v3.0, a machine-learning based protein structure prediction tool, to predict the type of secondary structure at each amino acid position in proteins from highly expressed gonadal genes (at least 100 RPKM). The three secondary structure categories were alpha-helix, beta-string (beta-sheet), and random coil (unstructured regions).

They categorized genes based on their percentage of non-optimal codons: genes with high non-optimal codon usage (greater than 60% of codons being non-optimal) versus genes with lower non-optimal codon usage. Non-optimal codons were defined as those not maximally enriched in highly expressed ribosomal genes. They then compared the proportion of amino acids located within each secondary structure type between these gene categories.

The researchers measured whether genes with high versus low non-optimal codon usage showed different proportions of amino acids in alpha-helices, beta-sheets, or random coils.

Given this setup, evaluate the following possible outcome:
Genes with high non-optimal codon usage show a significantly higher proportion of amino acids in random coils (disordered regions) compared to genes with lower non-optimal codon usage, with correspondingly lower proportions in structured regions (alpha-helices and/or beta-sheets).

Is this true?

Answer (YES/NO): YES